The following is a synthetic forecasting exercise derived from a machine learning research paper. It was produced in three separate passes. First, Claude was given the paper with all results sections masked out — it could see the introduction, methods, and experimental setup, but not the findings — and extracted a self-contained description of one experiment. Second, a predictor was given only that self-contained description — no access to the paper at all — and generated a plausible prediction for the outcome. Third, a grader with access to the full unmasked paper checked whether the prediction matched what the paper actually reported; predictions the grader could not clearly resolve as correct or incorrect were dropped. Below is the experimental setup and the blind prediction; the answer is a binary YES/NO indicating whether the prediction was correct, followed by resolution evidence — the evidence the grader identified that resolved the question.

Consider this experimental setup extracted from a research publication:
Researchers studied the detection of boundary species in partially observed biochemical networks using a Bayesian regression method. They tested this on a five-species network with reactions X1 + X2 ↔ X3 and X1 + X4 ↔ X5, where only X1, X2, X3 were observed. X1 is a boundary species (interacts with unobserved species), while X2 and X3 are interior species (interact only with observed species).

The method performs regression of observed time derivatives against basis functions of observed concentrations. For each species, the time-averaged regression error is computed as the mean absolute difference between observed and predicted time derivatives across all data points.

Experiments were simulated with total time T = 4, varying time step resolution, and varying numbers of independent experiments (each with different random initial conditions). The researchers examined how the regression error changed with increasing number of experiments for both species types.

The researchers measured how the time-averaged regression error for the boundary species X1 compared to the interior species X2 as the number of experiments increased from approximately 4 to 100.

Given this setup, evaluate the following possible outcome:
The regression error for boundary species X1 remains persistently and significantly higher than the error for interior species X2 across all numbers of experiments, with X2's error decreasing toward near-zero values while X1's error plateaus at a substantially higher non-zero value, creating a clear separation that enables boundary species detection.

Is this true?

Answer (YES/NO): NO